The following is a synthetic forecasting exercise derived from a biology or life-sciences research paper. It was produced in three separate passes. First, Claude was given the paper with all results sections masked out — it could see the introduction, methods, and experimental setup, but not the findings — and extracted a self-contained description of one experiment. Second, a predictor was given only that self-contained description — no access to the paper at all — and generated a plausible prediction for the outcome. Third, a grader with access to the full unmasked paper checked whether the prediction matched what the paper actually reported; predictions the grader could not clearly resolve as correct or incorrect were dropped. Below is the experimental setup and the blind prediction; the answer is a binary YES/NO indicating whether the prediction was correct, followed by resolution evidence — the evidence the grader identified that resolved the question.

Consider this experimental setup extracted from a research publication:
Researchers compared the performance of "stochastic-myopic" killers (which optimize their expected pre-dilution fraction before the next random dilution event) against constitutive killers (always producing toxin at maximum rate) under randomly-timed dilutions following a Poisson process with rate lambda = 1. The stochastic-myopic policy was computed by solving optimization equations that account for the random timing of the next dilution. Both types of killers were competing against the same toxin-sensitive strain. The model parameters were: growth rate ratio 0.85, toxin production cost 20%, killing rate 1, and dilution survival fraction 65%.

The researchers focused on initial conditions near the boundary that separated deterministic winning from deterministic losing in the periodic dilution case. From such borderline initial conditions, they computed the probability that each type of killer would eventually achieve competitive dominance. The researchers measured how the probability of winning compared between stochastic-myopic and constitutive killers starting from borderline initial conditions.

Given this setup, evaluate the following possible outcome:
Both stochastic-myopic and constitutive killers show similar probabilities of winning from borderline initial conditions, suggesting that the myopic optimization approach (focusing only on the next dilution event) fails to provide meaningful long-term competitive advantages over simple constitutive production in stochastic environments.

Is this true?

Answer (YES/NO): NO